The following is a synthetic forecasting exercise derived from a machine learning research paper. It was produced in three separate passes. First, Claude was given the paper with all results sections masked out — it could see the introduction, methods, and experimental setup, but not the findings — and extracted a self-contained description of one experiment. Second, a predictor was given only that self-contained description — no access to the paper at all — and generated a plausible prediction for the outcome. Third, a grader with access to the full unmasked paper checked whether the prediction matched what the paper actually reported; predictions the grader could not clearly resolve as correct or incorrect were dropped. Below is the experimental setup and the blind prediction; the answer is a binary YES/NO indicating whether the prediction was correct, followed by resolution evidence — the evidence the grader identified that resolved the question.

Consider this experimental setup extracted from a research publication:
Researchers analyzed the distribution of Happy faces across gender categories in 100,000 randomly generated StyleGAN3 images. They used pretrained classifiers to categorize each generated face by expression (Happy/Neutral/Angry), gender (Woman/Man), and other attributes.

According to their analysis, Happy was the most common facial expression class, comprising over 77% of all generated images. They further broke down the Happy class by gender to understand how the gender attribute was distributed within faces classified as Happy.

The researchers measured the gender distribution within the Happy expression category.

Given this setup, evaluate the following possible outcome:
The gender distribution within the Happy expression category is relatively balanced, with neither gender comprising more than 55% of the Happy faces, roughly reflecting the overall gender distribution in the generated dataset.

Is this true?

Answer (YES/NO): NO